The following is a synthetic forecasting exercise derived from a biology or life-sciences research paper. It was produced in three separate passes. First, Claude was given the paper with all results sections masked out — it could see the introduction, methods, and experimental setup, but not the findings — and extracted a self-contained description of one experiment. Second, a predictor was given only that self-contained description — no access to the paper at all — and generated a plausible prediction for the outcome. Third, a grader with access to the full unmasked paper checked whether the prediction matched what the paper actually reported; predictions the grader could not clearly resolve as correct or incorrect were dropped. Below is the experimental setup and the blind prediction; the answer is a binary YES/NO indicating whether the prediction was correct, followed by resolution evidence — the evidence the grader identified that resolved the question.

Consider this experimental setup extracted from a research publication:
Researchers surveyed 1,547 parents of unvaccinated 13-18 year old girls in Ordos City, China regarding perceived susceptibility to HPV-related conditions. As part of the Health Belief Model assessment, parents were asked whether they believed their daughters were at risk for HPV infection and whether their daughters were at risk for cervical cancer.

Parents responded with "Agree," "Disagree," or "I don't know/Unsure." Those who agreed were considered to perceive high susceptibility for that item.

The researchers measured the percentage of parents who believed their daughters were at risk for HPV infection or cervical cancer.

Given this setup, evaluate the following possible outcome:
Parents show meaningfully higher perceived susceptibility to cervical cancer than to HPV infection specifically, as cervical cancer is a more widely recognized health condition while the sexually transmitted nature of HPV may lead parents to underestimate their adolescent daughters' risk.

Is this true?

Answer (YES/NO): NO